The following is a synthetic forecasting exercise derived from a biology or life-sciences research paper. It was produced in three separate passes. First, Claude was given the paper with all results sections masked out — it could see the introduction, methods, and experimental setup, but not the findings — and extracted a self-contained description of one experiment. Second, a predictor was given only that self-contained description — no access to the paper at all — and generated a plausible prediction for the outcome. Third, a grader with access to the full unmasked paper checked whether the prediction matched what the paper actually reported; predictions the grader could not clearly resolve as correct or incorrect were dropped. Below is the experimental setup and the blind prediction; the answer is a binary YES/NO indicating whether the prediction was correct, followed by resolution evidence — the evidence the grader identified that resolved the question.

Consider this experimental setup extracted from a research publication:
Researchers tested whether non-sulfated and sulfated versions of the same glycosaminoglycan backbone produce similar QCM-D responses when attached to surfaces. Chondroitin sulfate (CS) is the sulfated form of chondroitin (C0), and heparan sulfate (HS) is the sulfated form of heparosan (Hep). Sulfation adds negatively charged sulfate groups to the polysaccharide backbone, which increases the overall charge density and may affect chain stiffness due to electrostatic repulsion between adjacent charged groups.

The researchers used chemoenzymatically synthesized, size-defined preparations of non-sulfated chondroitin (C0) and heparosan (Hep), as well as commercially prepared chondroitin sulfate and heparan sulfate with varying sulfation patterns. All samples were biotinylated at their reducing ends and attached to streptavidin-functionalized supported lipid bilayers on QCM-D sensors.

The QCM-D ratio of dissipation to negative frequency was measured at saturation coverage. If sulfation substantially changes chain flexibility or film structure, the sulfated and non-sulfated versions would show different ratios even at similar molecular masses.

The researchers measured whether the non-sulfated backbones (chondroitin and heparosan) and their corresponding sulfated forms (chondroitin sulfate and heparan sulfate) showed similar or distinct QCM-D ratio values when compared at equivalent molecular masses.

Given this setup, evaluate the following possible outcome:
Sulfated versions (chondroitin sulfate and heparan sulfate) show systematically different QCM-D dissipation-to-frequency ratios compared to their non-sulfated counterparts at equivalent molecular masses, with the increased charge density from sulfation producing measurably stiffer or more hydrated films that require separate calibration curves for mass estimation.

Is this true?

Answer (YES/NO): NO